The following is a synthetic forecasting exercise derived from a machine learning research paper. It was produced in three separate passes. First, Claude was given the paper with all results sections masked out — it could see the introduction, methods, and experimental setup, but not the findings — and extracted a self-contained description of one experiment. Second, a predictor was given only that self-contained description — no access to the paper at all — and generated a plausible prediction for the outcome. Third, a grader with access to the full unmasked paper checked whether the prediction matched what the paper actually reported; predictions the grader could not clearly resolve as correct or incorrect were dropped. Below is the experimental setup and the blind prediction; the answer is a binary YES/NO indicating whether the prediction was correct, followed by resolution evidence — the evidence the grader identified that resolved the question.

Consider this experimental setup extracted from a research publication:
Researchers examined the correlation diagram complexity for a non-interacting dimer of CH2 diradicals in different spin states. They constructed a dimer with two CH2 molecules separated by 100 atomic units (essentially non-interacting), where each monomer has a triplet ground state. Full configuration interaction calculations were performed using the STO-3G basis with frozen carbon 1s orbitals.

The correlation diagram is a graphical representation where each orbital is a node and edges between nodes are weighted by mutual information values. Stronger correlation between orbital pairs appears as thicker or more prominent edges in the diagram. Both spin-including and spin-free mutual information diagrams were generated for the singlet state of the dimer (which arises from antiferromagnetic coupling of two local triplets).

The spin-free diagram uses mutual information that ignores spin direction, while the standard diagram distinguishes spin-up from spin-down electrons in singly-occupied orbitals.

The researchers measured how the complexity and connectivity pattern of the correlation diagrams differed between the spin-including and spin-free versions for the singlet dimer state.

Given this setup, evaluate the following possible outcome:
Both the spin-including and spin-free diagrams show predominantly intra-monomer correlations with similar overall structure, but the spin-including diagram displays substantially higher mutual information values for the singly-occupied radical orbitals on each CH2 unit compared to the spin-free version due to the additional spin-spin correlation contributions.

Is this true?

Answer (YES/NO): NO